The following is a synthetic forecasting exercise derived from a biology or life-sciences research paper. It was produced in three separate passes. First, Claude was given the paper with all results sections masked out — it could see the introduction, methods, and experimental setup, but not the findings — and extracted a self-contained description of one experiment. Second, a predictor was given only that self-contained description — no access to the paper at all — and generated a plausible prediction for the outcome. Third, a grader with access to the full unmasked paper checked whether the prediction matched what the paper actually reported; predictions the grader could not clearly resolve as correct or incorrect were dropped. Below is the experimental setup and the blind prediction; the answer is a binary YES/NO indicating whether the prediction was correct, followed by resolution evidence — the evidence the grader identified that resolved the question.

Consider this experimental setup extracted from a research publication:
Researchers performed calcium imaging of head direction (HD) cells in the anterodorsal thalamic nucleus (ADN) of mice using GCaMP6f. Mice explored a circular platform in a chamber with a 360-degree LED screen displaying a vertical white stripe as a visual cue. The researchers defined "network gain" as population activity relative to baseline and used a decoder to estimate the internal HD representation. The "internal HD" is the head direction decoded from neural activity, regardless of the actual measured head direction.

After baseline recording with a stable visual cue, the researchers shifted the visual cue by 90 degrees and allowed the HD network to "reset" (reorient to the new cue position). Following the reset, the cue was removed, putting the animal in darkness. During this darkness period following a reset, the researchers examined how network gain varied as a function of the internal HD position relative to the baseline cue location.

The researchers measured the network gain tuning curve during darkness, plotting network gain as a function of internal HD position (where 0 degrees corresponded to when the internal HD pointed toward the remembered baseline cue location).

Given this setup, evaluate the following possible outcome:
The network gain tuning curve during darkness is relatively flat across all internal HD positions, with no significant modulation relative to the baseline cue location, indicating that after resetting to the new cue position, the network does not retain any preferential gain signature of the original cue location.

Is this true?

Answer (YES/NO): NO